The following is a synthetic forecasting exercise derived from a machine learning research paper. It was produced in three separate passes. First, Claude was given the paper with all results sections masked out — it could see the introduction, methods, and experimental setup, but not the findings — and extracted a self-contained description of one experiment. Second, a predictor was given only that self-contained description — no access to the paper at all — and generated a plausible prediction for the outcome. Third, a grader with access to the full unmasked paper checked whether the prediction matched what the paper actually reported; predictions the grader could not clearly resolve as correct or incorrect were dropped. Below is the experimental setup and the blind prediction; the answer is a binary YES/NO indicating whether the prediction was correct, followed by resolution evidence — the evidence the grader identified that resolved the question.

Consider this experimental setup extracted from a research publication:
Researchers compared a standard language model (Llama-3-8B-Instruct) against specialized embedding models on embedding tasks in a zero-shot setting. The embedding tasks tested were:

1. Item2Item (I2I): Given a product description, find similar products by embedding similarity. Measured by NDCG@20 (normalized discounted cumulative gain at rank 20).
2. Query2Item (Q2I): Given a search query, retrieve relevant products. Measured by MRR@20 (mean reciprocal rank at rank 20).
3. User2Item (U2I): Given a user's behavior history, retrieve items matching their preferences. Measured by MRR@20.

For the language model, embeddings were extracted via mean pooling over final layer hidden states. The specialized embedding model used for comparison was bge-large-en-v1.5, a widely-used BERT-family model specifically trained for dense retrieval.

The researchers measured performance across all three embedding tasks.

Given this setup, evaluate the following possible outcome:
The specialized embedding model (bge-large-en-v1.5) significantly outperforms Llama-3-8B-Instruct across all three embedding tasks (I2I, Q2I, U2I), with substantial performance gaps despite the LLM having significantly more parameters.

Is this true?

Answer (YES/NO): YES